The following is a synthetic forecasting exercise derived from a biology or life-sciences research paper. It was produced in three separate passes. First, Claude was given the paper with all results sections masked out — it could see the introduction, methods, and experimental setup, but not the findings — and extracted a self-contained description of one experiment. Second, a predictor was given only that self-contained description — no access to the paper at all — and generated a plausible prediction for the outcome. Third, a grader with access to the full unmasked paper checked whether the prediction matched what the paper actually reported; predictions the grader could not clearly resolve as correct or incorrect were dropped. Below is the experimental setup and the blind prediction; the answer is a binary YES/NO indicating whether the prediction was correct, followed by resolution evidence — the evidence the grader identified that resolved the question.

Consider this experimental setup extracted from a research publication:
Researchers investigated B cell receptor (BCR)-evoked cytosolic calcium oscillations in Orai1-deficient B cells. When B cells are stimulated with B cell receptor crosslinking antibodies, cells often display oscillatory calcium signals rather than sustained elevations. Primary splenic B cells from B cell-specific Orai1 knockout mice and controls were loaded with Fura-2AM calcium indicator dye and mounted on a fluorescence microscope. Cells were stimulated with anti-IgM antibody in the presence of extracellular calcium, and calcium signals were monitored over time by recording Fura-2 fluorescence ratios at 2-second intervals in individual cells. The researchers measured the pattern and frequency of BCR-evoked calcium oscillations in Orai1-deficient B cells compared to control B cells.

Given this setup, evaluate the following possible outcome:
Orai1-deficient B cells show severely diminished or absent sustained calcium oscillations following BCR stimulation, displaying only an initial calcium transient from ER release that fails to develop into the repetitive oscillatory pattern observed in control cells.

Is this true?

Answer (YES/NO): NO